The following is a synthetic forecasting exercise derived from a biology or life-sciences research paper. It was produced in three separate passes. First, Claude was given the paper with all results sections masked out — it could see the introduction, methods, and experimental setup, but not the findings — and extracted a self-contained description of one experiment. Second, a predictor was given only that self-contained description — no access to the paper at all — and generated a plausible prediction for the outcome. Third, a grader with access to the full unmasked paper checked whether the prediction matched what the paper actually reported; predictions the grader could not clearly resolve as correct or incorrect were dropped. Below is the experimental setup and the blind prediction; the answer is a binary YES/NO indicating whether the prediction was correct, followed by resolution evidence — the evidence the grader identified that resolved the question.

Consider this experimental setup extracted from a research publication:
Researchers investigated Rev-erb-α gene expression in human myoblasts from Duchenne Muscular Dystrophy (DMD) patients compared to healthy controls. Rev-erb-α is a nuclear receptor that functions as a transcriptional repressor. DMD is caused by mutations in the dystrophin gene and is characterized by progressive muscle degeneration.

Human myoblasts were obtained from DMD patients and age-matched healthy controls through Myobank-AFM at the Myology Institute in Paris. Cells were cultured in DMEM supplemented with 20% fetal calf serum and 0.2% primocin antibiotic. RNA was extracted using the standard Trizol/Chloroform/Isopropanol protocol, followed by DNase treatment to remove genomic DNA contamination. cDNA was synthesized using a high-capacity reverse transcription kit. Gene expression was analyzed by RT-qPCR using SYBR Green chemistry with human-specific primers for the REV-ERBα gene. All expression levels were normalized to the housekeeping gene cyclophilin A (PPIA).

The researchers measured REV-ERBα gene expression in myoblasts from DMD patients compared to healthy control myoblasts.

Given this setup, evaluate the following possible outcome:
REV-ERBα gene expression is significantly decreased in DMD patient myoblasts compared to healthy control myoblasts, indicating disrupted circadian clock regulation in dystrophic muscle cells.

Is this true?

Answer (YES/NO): YES